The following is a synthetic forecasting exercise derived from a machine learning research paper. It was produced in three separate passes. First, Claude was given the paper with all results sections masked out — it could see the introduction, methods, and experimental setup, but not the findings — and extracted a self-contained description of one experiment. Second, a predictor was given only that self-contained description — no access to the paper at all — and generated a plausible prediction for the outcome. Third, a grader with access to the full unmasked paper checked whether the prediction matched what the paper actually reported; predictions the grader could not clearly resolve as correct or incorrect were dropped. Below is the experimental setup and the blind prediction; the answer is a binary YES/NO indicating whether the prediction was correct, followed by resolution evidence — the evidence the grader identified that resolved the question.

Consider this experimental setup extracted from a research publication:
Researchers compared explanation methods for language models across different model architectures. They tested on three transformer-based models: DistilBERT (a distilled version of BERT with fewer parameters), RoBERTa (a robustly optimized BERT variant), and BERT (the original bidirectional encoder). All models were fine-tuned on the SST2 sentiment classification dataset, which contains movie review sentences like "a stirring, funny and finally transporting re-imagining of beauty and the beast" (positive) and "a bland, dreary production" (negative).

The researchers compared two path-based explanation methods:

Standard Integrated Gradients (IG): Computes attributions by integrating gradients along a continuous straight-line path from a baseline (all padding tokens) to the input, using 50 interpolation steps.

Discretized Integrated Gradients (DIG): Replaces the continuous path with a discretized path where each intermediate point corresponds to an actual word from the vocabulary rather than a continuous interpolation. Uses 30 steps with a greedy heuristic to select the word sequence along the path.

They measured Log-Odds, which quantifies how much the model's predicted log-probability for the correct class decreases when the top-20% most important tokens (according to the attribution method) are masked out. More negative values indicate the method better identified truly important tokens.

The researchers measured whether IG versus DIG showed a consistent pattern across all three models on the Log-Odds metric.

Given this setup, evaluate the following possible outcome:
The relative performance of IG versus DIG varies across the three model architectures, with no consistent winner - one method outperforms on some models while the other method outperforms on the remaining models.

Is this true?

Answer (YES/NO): NO